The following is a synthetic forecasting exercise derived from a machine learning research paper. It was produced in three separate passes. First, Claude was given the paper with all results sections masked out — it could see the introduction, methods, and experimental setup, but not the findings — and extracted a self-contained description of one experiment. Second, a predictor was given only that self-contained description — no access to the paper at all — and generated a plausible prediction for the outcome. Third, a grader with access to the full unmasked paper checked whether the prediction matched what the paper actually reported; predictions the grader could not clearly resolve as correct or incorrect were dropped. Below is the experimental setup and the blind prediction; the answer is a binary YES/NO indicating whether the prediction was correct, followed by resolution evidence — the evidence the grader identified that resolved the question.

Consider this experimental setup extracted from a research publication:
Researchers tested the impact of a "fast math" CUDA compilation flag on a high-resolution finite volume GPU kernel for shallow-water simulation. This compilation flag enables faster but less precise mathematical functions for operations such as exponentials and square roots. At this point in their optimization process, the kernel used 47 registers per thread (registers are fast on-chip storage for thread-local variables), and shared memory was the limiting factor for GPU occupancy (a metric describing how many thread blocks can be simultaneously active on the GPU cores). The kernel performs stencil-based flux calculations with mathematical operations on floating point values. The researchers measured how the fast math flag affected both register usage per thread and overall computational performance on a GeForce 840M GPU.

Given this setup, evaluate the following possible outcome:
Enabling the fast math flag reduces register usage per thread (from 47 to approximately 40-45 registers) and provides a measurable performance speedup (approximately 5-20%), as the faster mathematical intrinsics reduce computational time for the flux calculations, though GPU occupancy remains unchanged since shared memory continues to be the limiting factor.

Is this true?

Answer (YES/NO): NO